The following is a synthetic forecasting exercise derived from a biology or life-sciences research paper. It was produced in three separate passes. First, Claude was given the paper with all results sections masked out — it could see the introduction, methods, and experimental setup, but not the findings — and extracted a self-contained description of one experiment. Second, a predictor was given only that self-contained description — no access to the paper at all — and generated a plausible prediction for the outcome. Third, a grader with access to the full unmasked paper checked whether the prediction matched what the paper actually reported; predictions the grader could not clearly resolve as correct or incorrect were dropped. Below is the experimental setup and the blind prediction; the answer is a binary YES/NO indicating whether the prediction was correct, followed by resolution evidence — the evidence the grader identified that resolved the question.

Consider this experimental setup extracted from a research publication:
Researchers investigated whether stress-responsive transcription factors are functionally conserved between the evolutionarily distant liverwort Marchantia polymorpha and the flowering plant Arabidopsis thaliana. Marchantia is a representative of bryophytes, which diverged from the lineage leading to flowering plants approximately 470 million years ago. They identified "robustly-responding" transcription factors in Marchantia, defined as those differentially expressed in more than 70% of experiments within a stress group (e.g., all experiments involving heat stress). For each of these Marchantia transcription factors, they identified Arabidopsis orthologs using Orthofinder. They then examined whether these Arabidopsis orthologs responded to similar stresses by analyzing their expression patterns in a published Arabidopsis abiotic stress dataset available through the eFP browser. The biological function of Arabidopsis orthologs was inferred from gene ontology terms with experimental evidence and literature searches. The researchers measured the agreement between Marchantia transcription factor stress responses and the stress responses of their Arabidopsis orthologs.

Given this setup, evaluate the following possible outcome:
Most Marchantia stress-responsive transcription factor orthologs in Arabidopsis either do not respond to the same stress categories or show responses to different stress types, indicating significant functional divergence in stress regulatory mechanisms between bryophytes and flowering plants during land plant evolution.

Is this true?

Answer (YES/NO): YES